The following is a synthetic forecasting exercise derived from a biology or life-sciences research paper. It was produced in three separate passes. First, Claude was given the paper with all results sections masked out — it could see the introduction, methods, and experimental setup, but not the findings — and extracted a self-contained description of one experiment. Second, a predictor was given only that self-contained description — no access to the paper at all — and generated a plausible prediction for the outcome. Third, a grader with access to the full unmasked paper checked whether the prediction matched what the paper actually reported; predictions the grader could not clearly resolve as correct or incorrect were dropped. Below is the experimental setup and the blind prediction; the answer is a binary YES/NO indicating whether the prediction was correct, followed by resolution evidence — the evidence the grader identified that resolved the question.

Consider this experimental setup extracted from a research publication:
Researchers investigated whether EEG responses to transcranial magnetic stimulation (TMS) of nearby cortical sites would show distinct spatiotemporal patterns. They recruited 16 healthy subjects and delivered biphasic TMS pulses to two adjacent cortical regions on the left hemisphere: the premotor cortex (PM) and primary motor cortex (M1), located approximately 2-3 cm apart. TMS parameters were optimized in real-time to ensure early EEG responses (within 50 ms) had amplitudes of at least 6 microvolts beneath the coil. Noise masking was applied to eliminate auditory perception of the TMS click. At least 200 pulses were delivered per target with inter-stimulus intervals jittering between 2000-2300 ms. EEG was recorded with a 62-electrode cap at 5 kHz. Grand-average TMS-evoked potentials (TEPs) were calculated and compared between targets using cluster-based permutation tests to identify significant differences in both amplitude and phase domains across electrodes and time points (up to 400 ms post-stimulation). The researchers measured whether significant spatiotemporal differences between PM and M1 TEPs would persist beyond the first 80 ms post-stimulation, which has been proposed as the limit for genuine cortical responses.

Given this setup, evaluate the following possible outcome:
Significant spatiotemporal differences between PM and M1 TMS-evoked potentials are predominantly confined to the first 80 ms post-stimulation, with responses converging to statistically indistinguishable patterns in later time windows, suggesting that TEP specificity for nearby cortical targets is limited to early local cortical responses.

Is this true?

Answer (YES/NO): NO